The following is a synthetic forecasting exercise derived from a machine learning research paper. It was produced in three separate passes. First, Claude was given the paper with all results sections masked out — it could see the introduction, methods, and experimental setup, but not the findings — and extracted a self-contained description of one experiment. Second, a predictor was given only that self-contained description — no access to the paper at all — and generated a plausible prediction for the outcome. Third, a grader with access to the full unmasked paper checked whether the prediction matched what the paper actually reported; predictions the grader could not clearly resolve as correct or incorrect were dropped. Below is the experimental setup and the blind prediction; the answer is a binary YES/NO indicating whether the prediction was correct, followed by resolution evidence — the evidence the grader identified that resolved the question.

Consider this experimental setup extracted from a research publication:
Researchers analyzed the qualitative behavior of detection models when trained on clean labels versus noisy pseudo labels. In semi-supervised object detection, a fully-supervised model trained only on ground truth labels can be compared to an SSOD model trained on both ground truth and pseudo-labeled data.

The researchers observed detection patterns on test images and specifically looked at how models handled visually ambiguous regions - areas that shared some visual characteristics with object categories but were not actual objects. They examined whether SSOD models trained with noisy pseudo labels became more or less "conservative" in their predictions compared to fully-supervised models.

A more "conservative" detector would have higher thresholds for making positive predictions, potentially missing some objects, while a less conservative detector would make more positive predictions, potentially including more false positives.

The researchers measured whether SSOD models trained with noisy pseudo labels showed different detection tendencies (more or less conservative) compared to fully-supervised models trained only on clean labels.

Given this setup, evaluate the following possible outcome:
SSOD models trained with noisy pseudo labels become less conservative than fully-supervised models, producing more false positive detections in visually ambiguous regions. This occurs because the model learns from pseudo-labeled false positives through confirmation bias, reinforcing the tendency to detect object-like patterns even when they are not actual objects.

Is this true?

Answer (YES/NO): YES